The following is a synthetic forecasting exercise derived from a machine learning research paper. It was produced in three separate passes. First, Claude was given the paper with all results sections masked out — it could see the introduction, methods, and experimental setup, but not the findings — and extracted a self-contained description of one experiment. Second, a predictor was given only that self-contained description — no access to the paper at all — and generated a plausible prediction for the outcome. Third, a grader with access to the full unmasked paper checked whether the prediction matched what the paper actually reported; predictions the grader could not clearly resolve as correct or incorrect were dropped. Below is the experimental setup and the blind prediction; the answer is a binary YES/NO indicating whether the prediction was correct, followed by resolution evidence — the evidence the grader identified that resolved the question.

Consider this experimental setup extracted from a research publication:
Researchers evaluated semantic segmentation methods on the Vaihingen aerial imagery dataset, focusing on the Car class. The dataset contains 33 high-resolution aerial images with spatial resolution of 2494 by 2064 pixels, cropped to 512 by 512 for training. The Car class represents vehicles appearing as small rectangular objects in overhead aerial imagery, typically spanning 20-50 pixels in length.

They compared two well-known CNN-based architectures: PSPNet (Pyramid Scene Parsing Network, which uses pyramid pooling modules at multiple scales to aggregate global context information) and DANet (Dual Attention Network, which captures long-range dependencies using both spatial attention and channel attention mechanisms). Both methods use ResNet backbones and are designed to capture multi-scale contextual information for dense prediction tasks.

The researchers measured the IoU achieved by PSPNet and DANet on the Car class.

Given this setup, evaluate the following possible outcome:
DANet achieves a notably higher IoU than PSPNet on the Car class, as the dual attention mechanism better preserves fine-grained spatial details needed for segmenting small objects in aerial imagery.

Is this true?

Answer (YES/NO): NO